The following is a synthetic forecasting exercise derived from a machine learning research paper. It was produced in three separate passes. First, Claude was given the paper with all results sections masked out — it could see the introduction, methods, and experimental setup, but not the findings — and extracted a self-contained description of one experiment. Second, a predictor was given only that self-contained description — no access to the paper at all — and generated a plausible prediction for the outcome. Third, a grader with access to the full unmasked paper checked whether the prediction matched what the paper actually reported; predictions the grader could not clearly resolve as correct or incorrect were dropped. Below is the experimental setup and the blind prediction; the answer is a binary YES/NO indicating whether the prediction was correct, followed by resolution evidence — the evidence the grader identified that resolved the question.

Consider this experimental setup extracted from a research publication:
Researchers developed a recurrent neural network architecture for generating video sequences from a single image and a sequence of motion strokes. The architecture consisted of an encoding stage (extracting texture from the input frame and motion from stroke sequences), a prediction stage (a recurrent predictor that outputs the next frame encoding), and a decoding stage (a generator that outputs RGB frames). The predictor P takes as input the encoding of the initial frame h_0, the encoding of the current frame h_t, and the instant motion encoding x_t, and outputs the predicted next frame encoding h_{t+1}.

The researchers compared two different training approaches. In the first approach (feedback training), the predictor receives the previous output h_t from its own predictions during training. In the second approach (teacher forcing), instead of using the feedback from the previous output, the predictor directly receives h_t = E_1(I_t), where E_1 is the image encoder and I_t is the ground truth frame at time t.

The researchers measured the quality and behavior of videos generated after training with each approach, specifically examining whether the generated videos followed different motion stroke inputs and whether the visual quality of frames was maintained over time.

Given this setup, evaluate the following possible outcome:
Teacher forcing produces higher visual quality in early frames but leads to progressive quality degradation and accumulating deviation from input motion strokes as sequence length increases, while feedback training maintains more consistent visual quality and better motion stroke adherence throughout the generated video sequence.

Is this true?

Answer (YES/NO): NO